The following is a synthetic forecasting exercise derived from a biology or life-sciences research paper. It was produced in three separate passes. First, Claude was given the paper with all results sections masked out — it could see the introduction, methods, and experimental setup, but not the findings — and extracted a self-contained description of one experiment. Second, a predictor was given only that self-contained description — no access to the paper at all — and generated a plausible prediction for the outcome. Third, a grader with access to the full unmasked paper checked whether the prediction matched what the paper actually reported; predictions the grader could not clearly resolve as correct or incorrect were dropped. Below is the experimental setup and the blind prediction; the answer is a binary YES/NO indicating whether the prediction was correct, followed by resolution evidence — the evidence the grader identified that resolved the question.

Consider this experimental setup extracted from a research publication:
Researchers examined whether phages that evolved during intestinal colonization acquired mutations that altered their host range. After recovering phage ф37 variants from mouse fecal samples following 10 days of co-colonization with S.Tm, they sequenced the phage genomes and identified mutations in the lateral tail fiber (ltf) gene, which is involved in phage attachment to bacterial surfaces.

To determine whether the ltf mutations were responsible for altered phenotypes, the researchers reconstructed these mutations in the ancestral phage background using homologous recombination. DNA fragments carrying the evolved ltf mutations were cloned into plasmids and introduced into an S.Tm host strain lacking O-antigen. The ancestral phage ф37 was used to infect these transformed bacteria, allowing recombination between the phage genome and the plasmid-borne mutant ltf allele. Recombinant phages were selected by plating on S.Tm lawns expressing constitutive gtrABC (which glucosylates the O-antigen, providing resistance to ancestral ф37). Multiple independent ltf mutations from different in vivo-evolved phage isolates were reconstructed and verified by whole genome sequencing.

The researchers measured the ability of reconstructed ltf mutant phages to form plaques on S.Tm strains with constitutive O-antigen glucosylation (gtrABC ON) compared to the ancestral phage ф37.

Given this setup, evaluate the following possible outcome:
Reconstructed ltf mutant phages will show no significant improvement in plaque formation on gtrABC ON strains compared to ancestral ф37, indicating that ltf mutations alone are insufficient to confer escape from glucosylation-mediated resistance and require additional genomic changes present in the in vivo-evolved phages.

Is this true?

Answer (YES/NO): NO